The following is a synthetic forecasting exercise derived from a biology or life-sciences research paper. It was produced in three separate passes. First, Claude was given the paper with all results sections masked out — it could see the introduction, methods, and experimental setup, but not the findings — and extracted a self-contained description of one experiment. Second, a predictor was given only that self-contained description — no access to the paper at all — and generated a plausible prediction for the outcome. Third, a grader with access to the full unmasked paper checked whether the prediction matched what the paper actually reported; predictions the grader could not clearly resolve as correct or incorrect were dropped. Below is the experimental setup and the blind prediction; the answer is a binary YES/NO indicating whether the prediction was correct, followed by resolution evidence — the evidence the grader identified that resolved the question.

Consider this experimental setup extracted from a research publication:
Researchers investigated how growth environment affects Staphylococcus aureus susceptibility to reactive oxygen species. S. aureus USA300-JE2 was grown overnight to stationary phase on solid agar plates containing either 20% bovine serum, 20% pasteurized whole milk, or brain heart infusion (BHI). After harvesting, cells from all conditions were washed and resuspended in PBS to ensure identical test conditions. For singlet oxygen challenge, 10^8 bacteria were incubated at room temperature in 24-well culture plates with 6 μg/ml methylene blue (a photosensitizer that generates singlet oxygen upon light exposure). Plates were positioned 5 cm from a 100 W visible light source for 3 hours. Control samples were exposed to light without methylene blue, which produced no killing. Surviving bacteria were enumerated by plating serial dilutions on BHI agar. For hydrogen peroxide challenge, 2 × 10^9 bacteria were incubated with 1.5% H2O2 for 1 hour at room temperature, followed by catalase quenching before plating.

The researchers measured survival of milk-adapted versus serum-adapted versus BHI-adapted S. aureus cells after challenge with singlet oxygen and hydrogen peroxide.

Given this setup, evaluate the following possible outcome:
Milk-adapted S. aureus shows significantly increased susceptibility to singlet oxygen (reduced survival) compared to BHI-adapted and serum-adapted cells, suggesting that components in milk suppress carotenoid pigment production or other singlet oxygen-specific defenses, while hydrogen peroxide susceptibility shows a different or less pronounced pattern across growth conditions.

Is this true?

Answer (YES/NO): NO